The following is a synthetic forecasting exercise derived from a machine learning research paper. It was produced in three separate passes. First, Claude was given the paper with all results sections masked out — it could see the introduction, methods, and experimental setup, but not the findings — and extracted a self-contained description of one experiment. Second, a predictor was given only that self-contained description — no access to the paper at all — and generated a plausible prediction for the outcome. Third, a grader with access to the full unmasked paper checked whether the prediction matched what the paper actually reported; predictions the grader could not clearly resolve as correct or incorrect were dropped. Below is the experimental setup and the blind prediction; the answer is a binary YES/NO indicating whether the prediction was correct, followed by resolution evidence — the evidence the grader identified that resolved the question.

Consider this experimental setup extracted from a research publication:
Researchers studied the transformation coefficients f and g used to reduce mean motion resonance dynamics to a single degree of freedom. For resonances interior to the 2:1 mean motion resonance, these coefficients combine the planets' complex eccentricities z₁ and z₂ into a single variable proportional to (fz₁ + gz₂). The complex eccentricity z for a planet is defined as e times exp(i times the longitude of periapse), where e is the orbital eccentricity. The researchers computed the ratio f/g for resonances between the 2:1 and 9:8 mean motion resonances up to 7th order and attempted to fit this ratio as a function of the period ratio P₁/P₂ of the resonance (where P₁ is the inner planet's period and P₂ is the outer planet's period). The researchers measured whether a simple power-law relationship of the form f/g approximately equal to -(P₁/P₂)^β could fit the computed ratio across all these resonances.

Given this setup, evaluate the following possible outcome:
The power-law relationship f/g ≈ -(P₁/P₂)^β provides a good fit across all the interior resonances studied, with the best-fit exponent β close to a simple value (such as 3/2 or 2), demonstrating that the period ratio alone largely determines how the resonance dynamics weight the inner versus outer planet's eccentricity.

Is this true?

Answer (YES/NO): NO